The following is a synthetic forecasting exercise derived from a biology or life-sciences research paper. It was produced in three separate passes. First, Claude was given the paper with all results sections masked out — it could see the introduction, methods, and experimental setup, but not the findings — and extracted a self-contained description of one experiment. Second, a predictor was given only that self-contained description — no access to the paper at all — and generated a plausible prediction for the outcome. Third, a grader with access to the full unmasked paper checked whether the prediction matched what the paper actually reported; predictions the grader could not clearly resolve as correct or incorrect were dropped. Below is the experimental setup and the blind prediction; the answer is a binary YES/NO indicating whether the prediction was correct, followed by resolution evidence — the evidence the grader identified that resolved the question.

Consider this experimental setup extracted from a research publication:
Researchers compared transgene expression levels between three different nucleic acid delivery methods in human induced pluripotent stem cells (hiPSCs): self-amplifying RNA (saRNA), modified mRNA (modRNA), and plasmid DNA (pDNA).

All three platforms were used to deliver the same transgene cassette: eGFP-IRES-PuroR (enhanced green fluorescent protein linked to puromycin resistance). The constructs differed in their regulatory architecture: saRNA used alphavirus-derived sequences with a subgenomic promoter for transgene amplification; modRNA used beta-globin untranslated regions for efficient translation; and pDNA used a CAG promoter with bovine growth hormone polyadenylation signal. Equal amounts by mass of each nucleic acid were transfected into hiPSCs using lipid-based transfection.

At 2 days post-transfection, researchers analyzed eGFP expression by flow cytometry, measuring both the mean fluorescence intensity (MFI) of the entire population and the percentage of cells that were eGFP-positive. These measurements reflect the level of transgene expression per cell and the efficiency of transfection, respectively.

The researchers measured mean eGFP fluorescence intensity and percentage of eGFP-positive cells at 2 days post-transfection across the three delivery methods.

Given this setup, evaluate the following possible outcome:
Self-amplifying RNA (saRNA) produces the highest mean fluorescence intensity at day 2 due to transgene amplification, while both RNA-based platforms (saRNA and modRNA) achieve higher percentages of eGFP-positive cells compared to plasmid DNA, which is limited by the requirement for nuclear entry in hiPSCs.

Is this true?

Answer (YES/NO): YES